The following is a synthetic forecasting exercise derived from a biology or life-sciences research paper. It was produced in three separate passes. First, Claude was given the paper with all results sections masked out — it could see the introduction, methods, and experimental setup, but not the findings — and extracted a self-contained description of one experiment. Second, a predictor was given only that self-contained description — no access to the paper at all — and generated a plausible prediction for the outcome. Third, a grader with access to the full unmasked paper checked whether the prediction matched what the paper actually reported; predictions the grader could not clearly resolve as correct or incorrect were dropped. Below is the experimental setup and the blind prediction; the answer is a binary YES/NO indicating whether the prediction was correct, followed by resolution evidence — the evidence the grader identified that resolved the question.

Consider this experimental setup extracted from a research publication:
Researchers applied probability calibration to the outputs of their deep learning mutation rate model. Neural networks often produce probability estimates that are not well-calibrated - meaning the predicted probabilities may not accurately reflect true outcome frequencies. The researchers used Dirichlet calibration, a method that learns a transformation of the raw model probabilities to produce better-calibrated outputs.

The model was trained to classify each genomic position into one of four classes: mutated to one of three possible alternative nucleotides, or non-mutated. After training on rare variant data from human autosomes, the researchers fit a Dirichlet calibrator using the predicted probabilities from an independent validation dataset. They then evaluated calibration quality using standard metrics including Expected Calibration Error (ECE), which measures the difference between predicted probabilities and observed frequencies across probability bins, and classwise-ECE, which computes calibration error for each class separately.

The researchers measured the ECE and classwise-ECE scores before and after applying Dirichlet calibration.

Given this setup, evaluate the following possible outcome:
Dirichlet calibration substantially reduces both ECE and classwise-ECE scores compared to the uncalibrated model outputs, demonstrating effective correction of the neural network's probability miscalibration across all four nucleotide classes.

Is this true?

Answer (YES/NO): NO